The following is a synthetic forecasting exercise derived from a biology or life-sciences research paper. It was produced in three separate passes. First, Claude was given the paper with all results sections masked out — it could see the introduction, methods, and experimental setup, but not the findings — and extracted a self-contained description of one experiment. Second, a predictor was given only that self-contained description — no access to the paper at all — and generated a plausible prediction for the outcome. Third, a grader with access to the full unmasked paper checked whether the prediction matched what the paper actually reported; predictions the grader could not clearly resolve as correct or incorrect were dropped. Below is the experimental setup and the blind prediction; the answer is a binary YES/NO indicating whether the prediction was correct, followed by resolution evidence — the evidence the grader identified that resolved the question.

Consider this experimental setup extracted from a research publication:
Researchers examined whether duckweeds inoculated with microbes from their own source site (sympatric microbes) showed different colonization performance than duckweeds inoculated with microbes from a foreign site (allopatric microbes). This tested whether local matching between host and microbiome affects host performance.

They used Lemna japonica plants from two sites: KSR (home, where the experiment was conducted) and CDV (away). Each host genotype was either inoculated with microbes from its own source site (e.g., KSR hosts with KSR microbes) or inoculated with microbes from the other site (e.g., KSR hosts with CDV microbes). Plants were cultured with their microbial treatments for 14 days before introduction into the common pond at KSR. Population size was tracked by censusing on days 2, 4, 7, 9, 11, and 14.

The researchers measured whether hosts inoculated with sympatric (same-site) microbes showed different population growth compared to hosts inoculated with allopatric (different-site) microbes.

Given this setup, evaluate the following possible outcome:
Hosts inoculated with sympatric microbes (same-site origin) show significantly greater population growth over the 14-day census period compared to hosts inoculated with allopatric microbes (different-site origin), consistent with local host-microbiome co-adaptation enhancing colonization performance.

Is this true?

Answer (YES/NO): NO